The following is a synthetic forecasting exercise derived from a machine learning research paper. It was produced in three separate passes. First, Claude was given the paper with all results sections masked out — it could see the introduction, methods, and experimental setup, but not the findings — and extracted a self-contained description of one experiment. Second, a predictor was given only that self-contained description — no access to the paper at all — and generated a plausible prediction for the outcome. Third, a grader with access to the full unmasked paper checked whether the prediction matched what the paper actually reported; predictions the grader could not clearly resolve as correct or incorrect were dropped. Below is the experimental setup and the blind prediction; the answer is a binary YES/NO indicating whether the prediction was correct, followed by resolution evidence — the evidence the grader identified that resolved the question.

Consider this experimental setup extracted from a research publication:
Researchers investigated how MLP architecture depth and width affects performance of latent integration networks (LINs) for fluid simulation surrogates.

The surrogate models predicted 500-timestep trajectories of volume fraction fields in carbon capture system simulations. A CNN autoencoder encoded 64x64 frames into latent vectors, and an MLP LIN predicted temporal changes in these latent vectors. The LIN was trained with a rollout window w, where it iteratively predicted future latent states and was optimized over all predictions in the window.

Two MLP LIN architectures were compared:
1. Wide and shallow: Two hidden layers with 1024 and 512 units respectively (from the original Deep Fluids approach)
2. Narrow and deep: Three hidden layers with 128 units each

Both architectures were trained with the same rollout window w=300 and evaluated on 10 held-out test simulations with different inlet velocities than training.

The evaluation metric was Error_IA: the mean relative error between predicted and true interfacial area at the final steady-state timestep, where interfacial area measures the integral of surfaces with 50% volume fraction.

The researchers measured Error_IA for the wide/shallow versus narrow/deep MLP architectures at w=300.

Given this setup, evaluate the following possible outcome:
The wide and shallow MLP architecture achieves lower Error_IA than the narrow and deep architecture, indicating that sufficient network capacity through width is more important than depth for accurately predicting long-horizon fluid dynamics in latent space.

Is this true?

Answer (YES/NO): NO